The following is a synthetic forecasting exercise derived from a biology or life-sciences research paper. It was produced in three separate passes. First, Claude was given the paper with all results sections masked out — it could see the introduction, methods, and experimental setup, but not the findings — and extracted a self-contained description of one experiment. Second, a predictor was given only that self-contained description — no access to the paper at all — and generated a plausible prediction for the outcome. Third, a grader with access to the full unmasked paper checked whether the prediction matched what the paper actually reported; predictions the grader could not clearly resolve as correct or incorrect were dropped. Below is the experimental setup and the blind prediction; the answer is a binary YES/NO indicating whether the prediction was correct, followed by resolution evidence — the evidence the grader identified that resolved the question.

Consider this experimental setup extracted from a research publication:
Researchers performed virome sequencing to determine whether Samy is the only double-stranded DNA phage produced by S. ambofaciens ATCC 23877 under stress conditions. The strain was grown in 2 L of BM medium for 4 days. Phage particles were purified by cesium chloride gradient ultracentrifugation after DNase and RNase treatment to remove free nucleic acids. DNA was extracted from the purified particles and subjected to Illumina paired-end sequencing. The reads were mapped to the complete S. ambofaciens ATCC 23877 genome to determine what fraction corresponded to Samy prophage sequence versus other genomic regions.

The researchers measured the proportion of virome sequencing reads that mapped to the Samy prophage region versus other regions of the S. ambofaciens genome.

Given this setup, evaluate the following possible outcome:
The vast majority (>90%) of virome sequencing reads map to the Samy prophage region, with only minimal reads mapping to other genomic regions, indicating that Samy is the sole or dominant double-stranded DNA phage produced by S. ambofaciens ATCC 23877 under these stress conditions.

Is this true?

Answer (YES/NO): YES